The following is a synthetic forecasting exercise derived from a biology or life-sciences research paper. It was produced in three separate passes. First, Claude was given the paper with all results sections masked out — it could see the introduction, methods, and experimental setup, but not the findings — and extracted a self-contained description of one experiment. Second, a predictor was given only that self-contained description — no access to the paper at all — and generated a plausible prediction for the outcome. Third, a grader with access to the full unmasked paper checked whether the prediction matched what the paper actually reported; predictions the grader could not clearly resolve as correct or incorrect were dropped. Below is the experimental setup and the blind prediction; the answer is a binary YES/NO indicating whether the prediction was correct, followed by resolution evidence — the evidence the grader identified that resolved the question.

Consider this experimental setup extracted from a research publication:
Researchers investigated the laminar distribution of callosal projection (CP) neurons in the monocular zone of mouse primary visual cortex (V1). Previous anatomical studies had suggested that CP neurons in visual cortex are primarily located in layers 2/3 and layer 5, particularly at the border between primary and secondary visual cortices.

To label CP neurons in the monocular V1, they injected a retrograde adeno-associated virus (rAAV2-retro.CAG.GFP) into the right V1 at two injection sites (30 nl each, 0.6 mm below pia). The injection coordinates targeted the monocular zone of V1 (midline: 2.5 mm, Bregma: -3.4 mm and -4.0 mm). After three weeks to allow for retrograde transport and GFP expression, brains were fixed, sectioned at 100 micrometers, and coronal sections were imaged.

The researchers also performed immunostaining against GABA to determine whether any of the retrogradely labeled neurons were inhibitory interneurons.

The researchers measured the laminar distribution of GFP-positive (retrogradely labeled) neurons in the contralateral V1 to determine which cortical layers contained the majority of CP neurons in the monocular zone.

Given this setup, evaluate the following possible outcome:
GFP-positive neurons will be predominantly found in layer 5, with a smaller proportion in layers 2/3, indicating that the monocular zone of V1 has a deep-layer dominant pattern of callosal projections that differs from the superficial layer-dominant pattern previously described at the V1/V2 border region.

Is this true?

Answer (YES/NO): NO